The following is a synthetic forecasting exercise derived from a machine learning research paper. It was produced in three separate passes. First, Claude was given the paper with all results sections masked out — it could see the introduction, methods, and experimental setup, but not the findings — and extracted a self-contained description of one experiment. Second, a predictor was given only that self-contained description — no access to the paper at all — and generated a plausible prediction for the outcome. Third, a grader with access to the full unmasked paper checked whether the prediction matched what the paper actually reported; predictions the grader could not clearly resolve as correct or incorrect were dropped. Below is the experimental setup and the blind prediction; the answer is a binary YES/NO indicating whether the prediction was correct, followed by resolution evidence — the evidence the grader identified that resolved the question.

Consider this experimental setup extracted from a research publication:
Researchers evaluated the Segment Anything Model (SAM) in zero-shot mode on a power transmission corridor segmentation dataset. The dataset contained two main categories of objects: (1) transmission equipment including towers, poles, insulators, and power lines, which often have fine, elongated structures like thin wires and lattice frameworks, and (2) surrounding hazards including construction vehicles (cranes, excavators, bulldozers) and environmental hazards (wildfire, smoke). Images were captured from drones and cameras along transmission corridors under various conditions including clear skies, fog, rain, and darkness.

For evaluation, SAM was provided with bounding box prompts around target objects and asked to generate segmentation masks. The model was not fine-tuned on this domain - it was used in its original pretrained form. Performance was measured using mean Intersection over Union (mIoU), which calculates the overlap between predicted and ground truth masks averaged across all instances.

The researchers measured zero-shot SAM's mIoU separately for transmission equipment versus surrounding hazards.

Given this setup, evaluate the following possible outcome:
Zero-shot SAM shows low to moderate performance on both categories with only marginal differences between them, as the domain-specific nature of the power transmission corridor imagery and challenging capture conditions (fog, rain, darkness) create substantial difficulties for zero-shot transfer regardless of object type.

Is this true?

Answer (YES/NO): NO